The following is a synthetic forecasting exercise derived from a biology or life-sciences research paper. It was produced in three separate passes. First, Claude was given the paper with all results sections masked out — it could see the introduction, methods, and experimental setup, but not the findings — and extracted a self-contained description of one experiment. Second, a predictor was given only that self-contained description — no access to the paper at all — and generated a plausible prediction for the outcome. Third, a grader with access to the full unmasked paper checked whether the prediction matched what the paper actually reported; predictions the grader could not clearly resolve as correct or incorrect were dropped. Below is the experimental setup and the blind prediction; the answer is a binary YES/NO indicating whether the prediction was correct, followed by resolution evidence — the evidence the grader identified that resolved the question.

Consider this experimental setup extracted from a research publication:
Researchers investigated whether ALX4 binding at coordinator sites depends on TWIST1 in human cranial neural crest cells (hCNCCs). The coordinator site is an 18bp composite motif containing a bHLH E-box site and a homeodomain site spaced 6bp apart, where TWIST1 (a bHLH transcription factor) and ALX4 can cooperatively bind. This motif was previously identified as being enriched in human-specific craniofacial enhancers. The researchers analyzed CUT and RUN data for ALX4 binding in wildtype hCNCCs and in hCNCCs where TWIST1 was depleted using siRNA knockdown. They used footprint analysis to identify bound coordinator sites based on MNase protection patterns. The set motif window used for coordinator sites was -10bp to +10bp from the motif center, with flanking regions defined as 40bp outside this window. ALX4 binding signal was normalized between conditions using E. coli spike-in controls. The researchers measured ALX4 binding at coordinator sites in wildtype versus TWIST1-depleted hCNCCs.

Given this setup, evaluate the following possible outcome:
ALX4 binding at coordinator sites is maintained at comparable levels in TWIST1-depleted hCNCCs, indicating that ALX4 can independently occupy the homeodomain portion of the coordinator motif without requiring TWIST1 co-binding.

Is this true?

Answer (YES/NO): NO